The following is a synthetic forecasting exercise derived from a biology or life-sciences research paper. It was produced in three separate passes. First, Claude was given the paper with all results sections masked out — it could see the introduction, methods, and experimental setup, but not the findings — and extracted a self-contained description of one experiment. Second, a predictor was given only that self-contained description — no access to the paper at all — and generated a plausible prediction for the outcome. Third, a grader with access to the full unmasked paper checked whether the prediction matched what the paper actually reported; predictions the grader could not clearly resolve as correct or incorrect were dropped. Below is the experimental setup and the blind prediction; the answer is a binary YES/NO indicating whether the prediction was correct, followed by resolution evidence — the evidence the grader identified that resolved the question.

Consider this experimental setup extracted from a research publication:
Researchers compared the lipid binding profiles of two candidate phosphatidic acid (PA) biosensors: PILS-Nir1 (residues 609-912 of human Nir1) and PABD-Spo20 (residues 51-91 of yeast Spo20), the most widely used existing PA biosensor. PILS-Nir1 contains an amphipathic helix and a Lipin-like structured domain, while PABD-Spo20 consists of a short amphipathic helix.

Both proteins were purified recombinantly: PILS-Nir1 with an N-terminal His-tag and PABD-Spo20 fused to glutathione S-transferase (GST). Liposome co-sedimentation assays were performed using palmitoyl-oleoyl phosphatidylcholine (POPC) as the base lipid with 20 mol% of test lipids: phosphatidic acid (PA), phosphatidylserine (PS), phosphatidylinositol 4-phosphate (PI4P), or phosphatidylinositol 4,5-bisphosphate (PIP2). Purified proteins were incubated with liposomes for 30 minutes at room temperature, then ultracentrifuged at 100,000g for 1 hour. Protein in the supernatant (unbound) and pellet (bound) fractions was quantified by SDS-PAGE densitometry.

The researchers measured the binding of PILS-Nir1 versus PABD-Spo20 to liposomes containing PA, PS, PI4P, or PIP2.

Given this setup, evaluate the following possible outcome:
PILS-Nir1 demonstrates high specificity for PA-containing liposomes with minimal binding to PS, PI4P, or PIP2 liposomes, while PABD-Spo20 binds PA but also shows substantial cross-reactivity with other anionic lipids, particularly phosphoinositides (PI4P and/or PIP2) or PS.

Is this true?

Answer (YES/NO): NO